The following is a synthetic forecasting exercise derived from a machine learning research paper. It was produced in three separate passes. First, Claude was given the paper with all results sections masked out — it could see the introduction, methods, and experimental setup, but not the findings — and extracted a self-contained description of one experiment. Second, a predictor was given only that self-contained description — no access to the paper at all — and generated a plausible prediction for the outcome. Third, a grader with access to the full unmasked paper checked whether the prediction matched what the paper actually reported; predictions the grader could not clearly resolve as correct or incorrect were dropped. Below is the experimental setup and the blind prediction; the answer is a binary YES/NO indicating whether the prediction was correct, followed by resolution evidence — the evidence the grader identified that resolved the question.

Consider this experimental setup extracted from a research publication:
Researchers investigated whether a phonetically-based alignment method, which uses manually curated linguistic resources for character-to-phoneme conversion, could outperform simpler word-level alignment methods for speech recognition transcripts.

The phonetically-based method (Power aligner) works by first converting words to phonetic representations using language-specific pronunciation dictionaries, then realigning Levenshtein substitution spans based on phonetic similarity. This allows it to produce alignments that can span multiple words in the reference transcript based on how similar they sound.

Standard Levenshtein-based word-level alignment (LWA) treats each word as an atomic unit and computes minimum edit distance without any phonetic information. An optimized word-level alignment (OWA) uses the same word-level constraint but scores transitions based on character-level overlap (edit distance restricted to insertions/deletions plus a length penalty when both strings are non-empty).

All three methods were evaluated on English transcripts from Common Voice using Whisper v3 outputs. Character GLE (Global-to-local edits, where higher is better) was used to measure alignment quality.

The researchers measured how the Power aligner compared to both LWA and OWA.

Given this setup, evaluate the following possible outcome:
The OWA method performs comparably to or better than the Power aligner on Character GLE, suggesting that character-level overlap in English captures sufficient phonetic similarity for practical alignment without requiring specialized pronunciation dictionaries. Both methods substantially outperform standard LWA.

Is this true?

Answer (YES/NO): NO